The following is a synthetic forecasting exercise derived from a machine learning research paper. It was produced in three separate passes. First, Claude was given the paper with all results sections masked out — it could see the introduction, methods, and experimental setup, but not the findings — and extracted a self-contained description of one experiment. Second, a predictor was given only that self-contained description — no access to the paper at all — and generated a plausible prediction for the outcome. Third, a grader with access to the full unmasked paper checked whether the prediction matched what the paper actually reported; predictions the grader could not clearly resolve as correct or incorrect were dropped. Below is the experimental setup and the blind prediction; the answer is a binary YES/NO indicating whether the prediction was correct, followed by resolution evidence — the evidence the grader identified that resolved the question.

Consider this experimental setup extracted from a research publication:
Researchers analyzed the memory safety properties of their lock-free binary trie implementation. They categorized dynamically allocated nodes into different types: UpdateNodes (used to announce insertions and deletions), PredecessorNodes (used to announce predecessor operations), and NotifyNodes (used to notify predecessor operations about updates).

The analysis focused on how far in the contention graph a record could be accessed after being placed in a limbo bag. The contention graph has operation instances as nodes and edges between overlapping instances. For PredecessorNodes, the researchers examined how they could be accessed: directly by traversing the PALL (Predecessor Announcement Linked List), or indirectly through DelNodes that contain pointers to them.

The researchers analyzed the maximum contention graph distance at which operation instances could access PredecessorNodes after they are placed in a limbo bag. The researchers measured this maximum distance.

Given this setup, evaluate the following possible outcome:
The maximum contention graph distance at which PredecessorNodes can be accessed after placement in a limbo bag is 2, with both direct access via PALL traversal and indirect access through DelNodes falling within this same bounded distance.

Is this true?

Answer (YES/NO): NO